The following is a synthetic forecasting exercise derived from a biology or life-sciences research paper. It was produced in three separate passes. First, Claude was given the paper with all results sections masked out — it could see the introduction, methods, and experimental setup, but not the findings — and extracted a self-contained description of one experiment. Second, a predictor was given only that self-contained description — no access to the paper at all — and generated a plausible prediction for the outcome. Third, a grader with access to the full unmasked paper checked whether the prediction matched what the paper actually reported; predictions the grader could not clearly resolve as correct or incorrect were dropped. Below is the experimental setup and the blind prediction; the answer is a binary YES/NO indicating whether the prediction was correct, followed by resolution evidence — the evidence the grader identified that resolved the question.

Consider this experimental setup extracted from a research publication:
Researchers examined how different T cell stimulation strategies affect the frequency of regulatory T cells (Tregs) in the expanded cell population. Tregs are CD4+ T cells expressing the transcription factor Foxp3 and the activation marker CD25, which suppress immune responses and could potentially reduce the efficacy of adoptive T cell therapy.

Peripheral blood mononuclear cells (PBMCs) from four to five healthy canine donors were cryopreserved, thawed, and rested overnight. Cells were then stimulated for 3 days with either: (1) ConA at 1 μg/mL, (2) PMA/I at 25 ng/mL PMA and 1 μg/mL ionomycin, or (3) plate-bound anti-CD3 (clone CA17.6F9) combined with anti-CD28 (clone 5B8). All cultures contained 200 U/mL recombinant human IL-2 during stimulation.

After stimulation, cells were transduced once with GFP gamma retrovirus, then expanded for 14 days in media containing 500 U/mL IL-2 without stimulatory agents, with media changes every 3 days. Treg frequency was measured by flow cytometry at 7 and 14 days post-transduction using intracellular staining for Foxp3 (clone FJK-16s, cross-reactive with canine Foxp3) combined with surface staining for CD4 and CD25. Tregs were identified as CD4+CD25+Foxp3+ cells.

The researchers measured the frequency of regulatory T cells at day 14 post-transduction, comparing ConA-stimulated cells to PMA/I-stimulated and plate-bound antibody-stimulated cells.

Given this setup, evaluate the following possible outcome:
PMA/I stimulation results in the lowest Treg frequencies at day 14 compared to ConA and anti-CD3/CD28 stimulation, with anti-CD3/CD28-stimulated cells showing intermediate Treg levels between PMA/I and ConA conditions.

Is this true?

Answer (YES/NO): YES